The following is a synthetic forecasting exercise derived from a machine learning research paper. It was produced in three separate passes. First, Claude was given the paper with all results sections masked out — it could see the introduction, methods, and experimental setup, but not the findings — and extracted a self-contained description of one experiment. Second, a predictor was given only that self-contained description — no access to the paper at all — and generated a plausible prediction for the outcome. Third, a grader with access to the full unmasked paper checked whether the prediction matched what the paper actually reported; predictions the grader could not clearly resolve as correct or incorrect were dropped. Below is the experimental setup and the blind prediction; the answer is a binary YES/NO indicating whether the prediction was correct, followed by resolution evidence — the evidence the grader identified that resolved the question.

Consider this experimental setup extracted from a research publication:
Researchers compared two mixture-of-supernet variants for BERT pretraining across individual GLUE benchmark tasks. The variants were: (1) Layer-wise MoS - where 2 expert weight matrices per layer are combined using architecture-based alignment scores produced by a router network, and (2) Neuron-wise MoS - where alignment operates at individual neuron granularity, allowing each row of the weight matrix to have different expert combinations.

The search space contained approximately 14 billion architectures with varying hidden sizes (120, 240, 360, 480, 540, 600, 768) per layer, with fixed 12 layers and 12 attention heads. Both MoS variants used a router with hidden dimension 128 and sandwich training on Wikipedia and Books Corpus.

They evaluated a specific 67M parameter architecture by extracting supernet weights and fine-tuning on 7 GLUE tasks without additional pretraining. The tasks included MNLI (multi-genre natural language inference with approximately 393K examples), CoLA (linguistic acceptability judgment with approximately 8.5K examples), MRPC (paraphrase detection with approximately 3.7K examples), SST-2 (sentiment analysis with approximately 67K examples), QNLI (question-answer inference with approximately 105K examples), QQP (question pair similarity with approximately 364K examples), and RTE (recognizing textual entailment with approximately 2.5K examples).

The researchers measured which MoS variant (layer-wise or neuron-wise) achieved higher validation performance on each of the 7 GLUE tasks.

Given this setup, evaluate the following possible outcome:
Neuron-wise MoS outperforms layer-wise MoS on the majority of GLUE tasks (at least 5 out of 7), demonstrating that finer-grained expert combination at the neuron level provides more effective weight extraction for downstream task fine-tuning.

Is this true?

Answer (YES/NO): NO